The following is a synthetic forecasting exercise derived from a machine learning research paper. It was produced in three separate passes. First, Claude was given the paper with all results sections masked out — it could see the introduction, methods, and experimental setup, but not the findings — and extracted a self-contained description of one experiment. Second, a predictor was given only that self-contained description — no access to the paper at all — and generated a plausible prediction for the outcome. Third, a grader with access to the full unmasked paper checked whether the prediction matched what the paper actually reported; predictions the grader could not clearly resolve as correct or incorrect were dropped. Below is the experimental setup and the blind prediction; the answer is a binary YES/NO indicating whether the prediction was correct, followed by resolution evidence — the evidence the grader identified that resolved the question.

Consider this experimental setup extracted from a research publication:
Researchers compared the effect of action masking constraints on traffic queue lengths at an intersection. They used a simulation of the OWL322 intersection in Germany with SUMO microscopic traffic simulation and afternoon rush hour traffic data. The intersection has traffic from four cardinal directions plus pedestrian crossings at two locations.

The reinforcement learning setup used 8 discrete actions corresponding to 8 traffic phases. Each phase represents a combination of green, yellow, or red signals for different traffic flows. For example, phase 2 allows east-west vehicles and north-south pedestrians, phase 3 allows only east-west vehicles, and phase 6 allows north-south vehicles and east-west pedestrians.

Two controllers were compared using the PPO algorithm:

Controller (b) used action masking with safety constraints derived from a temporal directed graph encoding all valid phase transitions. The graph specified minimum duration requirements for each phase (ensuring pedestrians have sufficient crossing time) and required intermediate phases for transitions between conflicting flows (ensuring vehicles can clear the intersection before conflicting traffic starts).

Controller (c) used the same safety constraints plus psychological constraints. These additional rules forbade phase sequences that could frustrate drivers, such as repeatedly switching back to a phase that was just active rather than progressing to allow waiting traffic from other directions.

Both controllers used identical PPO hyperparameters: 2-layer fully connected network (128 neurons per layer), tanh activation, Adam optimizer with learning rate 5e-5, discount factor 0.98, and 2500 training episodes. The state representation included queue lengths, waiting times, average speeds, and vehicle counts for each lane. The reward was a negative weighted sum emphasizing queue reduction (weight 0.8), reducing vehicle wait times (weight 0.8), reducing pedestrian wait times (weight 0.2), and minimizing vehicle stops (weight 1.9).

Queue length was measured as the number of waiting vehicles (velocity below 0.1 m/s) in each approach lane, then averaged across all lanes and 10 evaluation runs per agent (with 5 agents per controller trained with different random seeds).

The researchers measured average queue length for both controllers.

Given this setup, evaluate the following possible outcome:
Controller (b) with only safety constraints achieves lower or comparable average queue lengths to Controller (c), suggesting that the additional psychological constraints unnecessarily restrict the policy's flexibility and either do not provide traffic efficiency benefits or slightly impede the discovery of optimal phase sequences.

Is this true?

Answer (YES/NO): YES